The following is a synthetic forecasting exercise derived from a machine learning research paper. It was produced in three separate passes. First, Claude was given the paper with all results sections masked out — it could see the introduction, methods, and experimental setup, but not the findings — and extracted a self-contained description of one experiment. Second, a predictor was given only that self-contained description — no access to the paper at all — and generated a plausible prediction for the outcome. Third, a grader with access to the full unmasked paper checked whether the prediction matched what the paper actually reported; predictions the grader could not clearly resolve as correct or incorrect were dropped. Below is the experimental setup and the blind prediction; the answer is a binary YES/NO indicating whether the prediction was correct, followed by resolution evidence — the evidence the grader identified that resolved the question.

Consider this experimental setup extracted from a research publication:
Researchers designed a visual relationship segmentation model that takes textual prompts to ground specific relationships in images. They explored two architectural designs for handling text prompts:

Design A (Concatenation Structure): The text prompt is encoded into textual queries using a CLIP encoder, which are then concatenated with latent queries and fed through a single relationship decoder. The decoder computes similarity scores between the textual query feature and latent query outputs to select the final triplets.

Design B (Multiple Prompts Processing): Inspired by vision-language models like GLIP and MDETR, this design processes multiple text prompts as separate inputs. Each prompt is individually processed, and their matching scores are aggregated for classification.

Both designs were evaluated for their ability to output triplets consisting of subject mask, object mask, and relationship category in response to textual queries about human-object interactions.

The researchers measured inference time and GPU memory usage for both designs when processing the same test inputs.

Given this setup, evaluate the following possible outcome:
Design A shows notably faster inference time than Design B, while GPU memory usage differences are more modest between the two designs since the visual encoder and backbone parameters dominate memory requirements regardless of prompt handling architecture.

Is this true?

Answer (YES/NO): YES